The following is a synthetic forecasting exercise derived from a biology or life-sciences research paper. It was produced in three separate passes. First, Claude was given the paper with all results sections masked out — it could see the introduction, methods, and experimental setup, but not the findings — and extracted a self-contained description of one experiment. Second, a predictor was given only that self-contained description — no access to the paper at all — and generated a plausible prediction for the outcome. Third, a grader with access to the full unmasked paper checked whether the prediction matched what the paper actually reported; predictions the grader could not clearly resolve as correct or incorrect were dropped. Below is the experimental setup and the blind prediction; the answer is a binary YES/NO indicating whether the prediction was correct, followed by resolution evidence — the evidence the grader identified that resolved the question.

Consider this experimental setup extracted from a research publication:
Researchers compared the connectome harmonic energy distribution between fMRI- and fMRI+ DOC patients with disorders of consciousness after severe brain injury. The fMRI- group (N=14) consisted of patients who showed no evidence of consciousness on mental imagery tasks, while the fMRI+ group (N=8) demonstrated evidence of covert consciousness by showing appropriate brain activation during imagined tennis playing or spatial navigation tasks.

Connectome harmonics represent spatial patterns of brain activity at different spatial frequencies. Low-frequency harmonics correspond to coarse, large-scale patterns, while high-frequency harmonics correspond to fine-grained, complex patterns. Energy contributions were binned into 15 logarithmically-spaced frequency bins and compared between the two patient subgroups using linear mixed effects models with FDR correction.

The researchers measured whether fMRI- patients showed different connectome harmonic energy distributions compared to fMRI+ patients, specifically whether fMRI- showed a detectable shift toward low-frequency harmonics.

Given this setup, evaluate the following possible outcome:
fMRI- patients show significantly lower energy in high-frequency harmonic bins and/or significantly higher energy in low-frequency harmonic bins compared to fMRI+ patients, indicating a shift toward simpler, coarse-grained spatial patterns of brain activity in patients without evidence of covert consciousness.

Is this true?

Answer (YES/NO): NO